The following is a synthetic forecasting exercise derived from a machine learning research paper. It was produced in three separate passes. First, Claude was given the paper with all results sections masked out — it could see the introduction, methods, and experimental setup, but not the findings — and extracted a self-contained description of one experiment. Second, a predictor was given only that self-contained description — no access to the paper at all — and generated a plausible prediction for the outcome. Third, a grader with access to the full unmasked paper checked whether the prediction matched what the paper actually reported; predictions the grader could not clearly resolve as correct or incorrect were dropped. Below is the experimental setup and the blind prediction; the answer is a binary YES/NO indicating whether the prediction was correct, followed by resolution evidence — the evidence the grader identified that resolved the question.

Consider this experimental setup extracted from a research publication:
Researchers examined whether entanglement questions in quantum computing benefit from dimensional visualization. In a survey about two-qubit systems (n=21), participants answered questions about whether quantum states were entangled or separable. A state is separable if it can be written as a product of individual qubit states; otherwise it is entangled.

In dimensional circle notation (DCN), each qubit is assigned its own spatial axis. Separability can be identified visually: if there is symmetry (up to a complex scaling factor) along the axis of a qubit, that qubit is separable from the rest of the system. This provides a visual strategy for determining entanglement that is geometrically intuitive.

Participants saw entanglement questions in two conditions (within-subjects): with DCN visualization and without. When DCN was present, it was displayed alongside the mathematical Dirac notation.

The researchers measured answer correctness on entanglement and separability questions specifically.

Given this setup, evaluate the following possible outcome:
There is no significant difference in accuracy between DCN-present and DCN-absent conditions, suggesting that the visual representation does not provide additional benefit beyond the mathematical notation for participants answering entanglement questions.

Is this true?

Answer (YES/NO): YES